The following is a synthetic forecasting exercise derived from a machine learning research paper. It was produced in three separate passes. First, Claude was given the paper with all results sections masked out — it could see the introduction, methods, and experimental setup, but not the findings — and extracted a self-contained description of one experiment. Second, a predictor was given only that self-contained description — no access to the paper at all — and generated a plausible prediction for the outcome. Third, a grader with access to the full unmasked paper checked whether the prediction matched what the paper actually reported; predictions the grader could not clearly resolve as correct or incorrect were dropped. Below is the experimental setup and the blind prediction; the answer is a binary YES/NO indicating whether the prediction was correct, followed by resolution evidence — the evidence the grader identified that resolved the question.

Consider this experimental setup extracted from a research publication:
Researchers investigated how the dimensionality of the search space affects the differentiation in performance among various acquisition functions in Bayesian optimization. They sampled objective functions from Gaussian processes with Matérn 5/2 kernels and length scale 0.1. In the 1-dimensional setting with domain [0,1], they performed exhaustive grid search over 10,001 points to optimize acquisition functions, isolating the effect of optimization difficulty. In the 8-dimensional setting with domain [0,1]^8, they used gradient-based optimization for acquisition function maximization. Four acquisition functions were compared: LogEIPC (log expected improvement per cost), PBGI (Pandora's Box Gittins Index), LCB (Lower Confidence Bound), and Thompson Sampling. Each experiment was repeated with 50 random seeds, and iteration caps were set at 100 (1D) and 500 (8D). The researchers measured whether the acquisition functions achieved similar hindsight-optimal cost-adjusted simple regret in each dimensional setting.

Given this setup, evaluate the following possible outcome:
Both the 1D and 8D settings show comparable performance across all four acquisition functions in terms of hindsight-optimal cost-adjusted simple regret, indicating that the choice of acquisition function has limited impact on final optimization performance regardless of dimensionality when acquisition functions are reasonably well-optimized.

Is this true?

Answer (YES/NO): NO